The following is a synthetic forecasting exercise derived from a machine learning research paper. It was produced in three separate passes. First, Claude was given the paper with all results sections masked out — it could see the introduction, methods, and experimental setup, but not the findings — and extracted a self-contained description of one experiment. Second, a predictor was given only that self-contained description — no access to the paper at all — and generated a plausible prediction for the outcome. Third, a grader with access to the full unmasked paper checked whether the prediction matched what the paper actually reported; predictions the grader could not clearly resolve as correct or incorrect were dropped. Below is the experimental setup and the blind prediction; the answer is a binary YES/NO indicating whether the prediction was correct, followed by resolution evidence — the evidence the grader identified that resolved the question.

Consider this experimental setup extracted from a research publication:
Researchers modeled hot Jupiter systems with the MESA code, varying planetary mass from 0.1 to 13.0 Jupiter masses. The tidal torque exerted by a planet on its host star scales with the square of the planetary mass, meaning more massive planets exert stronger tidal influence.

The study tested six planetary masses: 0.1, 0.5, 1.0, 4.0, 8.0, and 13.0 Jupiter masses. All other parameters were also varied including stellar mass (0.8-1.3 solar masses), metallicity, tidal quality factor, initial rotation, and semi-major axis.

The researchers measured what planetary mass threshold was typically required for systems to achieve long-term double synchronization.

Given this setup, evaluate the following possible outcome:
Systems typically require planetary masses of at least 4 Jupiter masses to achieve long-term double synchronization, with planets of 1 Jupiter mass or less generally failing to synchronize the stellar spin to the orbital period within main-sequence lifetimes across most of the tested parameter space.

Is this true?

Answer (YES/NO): YES